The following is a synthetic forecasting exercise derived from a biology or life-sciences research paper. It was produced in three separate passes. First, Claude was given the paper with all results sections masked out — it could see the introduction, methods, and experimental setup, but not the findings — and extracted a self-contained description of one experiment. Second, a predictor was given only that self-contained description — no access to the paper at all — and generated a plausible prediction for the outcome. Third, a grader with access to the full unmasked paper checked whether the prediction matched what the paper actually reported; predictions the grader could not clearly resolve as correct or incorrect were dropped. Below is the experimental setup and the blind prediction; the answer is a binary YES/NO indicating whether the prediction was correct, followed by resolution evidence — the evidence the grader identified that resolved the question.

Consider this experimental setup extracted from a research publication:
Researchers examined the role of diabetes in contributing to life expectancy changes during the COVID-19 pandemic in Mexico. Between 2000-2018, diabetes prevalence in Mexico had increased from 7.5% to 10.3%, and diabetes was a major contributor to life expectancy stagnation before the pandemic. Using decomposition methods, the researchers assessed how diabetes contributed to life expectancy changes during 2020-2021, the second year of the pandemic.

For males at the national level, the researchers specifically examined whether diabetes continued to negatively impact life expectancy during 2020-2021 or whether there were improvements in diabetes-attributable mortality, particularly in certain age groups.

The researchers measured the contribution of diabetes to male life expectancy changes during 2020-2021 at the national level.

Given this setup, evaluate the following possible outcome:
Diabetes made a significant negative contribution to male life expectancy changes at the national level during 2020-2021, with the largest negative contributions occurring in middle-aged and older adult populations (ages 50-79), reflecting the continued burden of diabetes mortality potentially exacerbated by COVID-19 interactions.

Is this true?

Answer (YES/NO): NO